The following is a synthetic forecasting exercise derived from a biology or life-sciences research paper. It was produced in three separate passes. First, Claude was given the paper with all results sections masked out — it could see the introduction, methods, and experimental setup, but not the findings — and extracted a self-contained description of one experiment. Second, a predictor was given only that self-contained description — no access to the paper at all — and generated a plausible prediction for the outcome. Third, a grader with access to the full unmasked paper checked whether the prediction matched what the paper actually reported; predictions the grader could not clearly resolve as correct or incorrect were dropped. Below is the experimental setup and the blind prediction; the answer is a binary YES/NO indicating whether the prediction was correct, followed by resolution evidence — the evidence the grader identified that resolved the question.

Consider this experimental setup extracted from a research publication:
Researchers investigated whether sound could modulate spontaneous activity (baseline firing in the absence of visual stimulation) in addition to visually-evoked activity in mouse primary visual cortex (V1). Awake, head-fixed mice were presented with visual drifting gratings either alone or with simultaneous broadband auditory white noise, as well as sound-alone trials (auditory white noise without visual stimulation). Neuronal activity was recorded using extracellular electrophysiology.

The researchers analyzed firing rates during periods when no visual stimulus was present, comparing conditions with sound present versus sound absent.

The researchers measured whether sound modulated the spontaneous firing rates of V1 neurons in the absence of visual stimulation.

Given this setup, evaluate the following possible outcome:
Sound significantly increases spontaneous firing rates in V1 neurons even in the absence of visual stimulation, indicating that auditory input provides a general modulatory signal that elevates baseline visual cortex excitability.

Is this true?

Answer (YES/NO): YES